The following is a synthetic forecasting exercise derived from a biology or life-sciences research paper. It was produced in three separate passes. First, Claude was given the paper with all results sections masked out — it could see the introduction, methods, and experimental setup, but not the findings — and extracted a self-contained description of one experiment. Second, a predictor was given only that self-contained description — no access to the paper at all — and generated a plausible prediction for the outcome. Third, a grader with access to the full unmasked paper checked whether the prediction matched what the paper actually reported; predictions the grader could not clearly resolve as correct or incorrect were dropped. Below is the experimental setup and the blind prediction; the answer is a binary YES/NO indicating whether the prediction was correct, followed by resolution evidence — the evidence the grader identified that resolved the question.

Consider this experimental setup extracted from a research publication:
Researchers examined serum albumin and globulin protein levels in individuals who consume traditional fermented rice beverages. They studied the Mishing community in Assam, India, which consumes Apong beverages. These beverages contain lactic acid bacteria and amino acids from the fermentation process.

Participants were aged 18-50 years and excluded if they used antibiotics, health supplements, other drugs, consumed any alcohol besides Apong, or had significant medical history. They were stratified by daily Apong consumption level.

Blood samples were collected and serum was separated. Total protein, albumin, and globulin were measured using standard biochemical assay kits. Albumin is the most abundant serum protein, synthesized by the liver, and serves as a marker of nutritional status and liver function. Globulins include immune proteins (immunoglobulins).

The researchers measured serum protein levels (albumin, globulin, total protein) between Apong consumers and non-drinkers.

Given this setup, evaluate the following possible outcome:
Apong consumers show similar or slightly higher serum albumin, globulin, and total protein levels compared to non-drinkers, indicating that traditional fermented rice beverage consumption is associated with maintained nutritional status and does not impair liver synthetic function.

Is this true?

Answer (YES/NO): NO